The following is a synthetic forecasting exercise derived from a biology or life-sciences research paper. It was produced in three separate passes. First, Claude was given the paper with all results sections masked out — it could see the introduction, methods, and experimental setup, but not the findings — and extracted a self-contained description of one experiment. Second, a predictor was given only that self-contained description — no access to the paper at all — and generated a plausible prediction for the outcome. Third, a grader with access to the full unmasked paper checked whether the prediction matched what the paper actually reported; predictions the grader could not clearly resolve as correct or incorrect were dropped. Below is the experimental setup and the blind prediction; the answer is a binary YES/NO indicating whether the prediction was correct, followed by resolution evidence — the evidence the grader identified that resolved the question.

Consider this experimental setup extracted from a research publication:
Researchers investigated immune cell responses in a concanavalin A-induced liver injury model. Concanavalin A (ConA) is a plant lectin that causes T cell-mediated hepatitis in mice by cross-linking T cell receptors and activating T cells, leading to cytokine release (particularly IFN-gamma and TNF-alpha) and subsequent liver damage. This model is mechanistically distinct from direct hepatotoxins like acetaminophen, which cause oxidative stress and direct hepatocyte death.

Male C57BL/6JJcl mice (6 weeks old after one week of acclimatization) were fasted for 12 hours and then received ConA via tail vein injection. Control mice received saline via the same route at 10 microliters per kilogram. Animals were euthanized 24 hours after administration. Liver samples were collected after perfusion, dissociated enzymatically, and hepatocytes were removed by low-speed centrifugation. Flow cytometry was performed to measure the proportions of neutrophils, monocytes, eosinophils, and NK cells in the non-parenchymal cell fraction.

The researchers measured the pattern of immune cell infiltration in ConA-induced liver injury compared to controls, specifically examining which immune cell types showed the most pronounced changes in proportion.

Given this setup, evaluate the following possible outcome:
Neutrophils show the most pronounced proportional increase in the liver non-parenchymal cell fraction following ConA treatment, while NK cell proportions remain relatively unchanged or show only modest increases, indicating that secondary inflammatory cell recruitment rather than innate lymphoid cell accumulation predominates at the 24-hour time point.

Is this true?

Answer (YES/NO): NO